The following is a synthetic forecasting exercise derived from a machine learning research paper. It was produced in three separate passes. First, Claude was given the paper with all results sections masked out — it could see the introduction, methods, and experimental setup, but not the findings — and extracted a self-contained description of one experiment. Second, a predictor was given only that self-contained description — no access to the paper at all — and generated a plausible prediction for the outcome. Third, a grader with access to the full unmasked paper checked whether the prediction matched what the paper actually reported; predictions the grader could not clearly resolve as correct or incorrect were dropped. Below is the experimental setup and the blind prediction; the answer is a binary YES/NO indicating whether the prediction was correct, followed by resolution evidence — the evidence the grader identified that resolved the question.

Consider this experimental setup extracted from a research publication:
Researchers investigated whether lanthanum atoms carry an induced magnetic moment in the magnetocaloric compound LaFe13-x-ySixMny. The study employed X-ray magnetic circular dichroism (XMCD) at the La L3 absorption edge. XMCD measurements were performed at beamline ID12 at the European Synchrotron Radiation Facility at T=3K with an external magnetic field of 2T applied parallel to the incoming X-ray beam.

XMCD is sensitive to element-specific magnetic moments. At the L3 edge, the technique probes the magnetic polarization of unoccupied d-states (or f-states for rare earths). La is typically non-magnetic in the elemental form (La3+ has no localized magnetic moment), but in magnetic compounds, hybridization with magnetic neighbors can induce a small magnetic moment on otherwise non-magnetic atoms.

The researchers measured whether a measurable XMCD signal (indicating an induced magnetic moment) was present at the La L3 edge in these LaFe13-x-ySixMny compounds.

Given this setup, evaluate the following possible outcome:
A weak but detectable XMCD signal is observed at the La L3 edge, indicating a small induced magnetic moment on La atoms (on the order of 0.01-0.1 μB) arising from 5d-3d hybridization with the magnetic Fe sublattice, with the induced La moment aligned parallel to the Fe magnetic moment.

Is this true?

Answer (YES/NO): NO